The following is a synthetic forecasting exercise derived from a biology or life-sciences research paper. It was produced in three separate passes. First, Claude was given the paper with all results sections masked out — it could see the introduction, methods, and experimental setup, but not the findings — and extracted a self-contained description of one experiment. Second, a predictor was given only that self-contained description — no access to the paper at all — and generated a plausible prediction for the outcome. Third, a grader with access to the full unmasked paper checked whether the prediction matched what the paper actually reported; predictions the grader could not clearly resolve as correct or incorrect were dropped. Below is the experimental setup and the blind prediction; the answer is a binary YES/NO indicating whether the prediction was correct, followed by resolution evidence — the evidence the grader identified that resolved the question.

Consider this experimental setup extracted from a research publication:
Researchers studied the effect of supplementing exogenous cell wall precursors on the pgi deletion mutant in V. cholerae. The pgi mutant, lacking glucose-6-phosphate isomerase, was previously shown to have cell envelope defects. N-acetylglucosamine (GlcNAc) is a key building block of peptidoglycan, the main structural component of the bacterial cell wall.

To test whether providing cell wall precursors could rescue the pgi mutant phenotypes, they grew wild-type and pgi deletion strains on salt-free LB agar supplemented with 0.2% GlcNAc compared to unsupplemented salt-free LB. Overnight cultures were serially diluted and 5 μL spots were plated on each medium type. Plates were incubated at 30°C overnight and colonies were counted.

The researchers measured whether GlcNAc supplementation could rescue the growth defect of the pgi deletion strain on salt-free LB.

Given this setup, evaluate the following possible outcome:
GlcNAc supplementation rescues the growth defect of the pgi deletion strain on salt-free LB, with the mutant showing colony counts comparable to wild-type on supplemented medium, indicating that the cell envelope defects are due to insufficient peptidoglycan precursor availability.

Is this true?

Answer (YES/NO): YES